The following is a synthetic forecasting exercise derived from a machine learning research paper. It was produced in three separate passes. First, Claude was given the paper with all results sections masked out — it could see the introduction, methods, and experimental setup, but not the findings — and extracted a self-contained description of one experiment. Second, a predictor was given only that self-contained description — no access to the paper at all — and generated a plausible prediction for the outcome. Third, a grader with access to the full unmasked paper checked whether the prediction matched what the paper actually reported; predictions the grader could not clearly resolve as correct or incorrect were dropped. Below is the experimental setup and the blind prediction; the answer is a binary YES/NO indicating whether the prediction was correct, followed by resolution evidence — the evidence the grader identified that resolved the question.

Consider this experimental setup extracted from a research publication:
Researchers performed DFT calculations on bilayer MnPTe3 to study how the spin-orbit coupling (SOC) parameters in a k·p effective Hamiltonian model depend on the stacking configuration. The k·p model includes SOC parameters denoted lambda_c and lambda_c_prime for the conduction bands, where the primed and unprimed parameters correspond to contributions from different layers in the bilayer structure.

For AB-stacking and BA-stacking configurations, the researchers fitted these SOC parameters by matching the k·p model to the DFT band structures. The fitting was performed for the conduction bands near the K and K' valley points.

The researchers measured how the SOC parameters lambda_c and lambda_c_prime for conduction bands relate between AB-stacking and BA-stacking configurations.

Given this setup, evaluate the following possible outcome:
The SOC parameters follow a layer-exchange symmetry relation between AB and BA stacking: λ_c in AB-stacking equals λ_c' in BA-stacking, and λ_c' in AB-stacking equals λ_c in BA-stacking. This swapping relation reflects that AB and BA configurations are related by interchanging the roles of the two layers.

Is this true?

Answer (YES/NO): NO